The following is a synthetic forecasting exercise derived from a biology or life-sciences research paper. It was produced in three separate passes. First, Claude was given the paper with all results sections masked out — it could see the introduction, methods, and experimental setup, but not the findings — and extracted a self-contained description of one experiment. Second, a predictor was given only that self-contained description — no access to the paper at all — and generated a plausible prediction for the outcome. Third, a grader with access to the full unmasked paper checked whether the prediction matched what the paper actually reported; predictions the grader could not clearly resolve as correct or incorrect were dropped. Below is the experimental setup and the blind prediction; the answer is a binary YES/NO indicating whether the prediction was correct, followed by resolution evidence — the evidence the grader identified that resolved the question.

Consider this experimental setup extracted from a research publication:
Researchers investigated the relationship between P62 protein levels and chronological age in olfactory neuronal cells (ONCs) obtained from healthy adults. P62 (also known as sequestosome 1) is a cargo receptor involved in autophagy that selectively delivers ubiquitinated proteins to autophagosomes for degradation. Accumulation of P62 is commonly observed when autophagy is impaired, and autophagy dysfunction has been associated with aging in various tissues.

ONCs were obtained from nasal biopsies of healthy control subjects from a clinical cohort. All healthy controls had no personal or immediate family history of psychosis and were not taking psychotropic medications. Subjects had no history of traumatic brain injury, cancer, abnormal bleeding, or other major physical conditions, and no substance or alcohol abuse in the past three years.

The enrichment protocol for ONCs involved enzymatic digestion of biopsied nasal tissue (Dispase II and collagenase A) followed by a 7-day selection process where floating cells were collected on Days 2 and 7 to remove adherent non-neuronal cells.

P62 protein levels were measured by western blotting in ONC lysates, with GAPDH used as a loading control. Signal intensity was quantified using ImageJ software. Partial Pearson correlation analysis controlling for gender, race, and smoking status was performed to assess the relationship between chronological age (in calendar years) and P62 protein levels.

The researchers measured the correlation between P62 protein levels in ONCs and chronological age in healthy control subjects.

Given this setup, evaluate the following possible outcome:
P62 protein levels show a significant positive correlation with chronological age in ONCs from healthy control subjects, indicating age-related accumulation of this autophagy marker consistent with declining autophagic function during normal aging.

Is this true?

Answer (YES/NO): YES